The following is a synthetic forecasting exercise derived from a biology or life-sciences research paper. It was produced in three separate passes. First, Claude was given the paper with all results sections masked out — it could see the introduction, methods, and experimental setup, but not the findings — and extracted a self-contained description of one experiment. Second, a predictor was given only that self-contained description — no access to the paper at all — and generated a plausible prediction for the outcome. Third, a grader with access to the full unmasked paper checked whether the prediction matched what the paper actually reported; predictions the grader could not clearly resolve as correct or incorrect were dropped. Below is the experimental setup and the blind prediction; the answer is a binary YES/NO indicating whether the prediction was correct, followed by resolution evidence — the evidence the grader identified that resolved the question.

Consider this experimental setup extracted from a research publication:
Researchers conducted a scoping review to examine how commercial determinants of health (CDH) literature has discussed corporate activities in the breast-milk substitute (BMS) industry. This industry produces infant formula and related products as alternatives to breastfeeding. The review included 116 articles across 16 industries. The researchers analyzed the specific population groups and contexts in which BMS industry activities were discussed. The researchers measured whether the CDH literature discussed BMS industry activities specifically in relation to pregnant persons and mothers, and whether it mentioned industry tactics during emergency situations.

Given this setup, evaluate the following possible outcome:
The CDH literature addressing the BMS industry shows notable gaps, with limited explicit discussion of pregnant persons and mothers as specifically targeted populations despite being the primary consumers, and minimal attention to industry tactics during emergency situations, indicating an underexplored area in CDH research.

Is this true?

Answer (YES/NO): NO